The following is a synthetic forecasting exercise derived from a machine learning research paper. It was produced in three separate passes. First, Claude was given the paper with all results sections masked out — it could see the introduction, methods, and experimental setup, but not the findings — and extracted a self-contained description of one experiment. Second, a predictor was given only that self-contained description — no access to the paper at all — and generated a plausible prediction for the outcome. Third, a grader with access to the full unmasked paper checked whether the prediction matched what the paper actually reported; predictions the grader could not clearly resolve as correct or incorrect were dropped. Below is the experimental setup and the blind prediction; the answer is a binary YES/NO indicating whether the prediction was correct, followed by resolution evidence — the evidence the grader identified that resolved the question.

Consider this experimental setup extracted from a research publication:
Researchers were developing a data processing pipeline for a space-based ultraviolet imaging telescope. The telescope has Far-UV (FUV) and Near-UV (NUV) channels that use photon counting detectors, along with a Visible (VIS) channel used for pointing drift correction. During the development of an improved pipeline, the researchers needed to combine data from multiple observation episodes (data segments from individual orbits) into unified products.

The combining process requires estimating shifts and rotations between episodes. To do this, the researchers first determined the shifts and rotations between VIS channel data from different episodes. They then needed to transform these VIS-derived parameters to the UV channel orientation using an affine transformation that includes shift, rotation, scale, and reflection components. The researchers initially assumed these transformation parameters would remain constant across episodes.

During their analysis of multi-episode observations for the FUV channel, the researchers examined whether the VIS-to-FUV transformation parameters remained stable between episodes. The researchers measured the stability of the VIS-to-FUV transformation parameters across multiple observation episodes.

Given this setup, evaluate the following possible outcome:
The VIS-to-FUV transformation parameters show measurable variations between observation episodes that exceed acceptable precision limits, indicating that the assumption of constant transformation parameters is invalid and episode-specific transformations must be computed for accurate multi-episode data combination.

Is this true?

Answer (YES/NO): YES